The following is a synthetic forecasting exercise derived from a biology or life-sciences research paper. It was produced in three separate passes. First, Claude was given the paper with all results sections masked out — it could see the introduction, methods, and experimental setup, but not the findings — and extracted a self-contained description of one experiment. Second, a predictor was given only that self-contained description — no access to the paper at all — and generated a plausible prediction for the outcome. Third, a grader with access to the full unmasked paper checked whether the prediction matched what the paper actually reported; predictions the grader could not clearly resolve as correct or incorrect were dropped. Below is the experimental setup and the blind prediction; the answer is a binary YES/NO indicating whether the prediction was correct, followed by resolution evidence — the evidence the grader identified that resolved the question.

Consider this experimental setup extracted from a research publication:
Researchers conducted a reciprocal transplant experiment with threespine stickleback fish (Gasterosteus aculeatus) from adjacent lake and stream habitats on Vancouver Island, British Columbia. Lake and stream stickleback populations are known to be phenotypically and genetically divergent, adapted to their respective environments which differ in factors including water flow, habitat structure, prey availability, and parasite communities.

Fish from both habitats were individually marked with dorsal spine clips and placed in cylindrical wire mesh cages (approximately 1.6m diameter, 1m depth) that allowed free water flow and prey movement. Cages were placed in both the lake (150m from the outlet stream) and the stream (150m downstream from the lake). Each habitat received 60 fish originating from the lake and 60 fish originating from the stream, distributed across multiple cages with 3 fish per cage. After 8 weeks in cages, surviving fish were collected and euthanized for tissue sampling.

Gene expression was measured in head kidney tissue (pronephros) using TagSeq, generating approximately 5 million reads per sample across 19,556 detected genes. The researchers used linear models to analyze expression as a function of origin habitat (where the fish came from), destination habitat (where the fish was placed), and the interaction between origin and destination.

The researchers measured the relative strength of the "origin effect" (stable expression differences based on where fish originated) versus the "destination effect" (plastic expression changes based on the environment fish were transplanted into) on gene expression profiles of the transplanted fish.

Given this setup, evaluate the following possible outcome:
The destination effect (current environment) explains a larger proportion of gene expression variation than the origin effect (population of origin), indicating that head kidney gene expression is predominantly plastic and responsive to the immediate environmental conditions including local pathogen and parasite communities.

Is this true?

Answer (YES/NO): NO